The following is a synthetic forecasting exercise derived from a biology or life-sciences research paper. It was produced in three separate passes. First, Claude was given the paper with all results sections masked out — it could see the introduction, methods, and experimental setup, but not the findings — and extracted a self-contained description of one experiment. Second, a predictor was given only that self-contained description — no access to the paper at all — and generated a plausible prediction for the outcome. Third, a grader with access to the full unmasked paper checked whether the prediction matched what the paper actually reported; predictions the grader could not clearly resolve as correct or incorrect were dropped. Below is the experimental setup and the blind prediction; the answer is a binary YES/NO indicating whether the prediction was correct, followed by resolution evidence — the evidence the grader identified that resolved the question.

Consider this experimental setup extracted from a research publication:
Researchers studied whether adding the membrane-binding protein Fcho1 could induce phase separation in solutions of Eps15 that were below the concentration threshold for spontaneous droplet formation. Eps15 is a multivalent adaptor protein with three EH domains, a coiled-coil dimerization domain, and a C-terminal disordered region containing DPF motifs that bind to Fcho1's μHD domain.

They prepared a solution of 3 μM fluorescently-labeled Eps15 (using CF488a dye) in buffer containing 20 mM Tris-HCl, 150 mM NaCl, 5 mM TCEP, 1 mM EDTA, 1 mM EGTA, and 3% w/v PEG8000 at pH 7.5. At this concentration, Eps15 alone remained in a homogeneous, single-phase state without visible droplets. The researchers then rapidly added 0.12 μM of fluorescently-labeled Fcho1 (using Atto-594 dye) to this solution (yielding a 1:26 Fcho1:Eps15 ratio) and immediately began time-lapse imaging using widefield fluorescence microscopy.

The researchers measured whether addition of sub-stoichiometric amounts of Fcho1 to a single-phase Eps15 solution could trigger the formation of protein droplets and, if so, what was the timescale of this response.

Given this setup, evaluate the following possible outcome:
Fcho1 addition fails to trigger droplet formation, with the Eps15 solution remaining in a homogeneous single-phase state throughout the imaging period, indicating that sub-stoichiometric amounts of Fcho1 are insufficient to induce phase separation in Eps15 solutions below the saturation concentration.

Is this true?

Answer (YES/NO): NO